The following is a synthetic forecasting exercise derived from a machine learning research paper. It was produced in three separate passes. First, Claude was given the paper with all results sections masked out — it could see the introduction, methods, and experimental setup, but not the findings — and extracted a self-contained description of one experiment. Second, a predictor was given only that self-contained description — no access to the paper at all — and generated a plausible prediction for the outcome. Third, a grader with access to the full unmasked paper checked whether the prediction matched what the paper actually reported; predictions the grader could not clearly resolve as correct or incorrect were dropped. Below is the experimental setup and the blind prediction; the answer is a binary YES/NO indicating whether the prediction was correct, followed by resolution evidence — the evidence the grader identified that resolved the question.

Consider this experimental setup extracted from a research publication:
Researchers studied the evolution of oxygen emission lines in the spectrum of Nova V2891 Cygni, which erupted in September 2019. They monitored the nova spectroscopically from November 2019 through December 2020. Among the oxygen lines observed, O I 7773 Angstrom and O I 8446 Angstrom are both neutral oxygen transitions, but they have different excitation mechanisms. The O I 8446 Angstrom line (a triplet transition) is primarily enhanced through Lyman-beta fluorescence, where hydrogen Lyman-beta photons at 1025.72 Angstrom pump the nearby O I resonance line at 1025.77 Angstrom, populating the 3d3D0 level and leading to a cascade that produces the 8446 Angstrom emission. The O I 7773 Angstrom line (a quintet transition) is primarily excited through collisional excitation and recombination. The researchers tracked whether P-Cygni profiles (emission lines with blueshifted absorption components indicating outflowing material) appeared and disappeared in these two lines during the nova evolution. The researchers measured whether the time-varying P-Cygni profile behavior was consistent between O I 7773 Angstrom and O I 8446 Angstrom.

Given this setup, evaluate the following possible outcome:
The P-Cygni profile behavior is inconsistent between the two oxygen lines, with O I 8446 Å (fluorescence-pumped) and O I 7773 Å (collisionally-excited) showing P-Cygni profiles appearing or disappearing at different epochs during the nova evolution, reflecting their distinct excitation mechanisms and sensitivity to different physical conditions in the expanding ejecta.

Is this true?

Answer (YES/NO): YES